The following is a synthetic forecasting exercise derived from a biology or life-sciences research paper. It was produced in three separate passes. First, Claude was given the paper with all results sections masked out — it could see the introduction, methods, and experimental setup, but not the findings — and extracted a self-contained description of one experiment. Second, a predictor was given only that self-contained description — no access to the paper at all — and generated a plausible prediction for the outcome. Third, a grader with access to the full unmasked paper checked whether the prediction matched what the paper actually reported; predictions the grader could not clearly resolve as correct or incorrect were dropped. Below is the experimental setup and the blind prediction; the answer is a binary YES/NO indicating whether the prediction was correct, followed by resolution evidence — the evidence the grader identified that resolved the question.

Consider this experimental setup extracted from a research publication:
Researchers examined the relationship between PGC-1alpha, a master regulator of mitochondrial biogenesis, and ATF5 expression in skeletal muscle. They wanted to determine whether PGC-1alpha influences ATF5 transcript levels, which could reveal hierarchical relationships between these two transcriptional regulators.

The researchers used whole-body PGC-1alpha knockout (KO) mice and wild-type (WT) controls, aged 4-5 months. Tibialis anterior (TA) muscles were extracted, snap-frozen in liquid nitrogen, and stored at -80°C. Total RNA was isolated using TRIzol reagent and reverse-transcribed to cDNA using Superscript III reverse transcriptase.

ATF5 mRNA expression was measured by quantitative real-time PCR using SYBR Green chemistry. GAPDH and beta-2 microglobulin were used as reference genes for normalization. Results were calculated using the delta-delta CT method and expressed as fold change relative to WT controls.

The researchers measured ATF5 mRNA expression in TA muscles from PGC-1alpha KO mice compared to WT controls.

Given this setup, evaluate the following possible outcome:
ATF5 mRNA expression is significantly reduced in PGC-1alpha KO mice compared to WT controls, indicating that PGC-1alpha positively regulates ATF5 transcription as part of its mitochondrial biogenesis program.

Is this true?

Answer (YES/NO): NO